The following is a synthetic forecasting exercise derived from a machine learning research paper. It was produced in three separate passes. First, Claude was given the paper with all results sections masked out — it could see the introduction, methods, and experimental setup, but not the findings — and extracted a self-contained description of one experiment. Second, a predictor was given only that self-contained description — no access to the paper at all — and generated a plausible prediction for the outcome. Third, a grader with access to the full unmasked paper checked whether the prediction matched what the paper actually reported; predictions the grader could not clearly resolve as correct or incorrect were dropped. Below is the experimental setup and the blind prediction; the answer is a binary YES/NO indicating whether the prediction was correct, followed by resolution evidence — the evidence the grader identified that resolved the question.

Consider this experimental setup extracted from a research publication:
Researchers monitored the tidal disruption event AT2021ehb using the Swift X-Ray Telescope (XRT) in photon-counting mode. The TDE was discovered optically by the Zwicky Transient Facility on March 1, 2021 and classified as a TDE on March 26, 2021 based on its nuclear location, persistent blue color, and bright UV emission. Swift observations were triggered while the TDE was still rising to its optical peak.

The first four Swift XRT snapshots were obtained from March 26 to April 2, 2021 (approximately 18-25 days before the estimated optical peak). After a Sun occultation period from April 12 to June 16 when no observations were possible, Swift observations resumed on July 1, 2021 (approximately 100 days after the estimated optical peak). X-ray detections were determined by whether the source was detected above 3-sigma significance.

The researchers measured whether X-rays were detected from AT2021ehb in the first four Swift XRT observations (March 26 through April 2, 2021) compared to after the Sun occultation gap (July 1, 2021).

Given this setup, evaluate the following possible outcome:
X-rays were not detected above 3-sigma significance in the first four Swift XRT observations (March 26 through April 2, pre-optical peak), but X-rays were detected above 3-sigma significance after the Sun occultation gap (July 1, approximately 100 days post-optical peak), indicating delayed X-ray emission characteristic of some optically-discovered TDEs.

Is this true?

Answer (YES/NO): YES